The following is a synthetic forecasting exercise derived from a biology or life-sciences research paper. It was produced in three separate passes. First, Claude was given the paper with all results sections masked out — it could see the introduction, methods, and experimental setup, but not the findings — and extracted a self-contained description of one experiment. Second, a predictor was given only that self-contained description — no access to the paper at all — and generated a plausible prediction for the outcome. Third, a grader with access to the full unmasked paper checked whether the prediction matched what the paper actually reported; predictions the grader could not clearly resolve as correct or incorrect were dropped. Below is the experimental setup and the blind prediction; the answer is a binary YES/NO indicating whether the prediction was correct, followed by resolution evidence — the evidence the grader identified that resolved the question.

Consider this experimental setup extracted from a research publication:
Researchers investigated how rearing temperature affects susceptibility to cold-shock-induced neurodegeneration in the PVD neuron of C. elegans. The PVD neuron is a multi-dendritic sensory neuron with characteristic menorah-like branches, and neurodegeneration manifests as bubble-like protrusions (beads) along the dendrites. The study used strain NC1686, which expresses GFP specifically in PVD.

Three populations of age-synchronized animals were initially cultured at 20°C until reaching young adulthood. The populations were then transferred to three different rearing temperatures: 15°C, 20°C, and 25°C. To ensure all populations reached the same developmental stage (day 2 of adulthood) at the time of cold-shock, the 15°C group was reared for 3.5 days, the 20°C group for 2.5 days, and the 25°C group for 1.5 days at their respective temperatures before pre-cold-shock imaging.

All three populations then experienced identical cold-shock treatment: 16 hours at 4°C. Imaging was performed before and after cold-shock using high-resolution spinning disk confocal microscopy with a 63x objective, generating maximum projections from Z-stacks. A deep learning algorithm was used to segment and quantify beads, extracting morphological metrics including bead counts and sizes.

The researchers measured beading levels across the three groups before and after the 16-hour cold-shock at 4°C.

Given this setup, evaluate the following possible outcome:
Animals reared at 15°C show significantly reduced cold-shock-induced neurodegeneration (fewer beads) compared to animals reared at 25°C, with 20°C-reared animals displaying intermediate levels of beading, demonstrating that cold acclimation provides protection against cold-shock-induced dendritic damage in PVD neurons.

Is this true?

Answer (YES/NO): NO